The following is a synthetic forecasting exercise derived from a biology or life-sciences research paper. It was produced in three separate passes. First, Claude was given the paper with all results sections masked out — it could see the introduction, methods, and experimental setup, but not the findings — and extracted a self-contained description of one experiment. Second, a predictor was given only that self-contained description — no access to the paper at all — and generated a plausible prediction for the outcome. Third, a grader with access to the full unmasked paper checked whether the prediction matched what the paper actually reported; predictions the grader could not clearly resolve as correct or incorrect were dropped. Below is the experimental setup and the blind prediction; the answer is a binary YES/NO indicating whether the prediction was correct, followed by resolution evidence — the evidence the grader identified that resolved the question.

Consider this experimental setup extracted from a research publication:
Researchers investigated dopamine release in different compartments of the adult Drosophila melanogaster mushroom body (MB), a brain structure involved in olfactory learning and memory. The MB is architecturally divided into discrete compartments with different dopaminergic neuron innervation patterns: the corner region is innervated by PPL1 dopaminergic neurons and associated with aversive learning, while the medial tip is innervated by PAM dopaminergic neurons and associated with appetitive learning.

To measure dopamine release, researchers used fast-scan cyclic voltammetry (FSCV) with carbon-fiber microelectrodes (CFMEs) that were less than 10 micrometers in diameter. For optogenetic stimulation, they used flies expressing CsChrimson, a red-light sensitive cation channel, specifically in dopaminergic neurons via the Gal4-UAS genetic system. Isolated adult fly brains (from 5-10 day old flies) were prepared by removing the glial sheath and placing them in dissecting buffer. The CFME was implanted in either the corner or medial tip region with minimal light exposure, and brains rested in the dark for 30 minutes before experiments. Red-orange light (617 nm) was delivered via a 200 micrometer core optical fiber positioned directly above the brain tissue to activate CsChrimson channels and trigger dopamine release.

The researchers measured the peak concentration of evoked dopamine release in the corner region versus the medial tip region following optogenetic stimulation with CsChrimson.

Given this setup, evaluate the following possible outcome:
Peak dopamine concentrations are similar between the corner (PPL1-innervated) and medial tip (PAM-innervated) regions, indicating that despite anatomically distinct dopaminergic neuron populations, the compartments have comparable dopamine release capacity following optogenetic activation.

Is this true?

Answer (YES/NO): NO